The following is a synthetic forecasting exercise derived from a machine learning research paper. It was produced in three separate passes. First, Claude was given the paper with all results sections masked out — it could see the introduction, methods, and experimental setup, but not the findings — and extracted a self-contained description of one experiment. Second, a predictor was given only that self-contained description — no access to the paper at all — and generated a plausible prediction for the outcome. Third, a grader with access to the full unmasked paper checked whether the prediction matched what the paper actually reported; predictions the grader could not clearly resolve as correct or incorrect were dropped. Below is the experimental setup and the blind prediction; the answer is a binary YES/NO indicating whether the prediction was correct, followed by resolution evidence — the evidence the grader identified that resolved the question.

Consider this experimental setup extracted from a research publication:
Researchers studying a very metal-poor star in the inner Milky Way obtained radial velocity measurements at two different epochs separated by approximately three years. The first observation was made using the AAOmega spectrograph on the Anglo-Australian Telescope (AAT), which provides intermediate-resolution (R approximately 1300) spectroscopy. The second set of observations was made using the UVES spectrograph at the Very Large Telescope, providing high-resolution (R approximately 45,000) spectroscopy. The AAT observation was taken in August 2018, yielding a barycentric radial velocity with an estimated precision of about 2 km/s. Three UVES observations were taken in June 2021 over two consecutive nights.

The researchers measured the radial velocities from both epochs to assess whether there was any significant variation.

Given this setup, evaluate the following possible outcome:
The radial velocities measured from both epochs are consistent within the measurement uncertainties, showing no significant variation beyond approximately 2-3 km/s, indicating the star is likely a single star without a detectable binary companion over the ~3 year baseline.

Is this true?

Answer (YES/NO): NO